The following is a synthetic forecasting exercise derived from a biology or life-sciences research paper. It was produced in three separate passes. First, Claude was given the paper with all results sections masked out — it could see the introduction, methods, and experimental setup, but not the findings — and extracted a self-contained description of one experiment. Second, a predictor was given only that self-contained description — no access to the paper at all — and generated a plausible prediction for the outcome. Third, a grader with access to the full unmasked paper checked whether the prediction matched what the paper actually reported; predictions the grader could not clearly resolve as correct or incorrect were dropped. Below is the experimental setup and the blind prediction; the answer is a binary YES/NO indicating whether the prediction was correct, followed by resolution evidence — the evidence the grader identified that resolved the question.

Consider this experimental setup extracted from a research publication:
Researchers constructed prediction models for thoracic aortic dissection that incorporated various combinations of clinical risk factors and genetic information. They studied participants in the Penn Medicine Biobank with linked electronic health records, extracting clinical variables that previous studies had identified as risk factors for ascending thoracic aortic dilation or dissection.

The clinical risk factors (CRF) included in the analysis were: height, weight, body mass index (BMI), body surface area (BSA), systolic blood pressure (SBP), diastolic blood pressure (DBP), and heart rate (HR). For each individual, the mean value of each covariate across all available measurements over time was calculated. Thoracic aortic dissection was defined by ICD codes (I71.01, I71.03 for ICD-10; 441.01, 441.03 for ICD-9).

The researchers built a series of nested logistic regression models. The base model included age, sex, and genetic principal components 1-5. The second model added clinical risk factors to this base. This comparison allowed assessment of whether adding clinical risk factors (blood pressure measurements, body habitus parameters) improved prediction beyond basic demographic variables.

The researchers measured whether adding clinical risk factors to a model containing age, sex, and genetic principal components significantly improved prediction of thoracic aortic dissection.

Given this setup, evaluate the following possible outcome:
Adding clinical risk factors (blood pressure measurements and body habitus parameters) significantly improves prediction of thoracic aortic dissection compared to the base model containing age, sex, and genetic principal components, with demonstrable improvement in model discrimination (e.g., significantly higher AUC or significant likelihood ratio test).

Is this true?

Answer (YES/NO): YES